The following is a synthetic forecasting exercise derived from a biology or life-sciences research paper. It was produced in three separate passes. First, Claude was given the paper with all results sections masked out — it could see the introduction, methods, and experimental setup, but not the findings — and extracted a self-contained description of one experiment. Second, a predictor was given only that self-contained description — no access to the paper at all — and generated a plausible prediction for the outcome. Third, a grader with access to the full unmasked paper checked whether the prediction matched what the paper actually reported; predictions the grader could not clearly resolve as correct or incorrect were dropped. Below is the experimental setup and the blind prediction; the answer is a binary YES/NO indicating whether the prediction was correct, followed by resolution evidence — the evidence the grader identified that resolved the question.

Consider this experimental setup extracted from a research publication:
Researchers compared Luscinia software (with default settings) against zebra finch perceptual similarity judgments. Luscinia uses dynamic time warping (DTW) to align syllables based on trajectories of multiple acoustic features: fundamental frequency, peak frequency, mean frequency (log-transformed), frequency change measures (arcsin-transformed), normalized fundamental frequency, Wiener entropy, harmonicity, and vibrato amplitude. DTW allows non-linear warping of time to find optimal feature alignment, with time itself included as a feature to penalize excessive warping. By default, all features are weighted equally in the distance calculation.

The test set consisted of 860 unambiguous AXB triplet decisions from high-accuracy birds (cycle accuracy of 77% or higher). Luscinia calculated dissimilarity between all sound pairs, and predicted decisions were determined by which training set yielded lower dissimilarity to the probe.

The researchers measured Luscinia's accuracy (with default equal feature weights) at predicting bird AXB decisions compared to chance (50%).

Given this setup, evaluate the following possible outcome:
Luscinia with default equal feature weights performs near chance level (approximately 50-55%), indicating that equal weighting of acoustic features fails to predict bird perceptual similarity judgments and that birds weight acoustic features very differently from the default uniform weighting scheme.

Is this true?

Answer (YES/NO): NO